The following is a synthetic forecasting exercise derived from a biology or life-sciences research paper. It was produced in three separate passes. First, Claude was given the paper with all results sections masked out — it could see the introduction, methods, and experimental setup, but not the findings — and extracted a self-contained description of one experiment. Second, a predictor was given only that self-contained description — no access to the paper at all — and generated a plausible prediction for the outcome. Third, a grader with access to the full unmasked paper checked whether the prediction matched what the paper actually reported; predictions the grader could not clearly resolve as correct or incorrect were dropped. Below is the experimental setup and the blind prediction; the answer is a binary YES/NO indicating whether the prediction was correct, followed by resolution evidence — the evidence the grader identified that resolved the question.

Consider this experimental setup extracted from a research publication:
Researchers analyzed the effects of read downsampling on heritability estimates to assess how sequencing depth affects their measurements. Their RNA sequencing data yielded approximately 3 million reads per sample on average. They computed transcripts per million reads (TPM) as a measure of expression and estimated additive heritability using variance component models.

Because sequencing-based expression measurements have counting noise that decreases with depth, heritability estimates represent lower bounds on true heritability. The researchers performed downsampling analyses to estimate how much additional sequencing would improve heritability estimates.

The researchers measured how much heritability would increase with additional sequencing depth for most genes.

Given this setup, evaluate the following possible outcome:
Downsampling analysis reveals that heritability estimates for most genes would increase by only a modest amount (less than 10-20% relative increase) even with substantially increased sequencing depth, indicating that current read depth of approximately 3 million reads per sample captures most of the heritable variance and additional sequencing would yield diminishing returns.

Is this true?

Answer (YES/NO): YES